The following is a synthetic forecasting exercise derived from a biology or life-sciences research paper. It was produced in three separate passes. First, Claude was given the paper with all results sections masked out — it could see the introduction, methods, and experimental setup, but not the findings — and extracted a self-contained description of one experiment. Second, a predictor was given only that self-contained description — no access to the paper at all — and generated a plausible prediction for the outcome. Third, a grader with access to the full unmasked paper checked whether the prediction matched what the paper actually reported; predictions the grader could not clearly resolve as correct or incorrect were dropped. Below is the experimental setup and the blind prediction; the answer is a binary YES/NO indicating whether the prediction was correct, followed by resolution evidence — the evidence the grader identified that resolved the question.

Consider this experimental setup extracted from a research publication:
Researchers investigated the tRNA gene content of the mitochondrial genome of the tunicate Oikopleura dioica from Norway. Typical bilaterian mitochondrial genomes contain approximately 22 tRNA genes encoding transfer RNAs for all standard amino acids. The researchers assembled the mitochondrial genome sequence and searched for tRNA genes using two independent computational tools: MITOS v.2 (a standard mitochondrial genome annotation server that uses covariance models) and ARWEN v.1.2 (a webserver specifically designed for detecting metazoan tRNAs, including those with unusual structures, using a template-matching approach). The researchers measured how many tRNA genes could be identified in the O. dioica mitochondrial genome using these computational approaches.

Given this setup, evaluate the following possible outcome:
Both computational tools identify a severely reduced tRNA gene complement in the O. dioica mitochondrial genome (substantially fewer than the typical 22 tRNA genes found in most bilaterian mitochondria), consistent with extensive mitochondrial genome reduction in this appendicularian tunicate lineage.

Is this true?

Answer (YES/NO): YES